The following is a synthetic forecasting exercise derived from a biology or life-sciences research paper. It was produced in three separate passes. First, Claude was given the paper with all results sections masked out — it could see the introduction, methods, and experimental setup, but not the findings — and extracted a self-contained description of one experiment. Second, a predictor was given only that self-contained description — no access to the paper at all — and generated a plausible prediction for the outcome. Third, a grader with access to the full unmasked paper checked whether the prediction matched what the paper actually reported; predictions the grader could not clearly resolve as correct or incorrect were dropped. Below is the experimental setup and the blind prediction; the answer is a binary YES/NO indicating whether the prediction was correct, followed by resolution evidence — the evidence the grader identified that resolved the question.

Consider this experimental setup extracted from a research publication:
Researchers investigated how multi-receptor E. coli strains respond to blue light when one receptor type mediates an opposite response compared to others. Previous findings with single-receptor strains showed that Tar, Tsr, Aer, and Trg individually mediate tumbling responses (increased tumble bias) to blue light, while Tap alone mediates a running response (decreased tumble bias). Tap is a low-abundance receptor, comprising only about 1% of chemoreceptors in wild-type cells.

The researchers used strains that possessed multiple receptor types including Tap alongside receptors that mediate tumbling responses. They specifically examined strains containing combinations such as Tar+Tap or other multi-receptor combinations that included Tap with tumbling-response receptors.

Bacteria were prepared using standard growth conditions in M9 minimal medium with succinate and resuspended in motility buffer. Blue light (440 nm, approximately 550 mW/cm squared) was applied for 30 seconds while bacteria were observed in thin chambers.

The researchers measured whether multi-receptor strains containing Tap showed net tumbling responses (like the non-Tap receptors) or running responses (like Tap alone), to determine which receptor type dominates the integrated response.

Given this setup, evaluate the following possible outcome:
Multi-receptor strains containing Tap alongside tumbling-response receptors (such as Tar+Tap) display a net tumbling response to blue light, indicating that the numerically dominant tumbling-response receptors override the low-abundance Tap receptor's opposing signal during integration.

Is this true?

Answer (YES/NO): NO